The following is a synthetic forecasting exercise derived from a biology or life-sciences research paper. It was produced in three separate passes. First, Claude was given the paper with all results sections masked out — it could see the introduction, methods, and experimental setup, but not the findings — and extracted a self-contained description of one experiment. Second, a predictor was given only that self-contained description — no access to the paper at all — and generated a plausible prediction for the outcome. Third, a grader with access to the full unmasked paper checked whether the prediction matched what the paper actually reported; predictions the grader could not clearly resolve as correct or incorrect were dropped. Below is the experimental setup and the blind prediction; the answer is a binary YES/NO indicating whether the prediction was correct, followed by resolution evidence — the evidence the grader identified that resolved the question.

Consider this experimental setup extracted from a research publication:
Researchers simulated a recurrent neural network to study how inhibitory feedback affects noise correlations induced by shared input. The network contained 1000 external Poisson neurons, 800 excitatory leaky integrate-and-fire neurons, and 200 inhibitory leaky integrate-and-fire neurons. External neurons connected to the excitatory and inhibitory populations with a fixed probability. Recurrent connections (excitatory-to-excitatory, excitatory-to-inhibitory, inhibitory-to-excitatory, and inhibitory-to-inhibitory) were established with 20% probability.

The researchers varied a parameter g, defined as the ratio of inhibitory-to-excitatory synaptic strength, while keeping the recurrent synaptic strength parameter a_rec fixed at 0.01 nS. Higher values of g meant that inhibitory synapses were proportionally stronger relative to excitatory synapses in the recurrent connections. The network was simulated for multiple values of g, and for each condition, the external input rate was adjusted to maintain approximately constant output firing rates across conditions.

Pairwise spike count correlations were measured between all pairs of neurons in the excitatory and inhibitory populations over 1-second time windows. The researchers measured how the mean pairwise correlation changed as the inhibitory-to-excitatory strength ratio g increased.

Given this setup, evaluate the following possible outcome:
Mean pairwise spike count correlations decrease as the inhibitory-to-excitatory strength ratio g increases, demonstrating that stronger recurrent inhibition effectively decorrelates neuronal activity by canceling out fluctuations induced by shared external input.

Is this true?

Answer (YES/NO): YES